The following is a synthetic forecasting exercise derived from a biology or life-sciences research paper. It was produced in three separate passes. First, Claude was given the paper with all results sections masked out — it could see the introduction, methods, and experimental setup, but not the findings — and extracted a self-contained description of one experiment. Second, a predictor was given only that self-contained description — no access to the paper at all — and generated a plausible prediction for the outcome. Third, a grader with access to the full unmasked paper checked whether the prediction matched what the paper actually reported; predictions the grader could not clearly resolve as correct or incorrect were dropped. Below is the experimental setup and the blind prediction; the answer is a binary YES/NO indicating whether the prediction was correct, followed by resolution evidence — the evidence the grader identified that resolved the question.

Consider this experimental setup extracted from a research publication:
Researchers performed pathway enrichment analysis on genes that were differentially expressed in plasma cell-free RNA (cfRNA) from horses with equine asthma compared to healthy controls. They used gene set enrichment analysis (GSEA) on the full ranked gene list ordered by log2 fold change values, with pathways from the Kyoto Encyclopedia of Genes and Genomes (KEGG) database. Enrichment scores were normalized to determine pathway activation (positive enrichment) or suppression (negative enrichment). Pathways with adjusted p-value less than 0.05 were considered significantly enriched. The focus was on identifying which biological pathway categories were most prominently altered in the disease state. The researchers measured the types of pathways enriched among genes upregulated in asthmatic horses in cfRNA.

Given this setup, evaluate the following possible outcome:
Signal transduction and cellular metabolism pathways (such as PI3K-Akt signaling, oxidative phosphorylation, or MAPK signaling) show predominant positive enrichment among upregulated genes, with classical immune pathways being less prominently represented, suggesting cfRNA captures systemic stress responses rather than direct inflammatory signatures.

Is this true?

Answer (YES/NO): NO